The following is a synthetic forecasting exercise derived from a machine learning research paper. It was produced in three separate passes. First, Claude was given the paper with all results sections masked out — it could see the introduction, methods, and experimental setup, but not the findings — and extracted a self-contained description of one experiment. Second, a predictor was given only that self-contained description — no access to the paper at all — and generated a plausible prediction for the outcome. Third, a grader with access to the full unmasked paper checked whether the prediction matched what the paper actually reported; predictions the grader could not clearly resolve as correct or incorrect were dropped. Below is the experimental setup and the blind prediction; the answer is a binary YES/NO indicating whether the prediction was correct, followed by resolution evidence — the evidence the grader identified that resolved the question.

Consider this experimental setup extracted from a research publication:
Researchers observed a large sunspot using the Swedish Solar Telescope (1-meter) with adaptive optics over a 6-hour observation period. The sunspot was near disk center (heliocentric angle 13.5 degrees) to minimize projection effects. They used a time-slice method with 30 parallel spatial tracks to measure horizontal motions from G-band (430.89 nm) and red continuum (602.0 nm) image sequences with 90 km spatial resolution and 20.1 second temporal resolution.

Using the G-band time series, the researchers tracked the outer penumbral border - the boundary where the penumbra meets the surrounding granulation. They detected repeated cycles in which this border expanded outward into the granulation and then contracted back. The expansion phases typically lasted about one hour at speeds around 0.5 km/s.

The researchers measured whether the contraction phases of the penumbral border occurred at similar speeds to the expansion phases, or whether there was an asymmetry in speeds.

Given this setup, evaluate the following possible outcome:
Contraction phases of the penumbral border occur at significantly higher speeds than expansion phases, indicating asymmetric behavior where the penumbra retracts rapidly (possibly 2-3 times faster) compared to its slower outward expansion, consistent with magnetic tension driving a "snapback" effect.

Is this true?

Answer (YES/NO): YES